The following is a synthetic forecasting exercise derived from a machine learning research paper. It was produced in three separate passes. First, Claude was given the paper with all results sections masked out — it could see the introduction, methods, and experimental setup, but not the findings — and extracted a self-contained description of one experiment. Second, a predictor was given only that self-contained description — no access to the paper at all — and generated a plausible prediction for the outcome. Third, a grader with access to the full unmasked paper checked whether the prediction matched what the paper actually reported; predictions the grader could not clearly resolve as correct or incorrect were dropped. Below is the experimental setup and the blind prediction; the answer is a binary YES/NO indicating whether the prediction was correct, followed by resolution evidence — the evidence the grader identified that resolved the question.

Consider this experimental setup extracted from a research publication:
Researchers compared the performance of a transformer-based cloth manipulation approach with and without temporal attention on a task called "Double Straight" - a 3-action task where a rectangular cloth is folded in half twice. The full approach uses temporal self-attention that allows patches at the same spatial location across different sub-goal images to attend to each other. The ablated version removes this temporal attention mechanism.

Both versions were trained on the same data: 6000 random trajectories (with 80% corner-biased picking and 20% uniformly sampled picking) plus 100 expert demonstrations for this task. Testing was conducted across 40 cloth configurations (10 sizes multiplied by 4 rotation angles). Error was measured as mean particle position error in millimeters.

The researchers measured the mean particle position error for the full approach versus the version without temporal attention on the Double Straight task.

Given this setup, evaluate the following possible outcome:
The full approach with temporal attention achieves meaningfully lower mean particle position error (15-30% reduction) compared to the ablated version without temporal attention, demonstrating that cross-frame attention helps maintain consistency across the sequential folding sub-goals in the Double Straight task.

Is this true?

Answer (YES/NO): NO